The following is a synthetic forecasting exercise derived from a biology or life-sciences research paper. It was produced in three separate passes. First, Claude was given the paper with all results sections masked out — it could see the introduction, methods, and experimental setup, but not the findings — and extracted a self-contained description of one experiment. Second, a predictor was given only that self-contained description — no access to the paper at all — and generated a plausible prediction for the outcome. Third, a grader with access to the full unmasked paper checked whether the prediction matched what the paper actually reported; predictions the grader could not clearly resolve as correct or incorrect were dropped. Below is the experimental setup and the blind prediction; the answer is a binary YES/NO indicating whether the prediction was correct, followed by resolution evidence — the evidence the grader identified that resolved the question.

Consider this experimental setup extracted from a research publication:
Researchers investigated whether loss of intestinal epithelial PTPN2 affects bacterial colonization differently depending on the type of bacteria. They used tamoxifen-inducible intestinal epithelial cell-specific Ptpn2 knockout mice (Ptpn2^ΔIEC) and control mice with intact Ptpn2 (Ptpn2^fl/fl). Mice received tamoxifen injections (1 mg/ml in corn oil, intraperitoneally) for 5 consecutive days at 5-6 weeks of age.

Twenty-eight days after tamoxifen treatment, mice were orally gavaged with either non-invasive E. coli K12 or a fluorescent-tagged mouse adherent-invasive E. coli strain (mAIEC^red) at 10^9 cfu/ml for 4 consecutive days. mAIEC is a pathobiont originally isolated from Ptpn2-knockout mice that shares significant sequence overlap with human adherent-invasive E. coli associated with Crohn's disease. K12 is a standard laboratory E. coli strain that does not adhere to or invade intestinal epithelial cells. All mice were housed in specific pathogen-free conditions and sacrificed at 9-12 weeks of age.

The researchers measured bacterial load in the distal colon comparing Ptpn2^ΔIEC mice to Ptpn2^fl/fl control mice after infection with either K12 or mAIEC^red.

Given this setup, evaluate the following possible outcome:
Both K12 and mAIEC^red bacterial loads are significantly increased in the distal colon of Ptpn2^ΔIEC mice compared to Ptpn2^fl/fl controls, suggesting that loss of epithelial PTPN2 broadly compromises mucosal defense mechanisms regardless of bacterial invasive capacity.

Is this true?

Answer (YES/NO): NO